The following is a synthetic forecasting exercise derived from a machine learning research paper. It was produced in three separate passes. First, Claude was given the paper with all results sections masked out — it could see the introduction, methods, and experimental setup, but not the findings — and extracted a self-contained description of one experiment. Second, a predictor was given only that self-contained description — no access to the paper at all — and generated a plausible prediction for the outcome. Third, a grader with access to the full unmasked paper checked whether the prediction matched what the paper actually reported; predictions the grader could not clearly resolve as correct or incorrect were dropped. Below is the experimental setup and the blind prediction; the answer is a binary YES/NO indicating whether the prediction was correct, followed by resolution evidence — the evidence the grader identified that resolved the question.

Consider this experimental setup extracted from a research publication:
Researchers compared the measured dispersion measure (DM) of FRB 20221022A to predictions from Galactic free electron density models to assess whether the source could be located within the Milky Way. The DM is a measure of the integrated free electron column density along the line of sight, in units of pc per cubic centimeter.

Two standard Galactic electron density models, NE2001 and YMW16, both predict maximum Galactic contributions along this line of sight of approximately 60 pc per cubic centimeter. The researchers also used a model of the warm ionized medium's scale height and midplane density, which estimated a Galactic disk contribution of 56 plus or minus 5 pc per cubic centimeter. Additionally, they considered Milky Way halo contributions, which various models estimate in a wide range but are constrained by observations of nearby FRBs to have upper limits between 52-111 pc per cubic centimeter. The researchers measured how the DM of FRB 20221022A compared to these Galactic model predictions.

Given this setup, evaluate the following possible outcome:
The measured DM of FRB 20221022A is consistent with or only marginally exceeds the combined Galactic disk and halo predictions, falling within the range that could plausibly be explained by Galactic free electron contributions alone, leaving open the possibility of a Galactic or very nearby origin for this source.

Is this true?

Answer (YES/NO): YES